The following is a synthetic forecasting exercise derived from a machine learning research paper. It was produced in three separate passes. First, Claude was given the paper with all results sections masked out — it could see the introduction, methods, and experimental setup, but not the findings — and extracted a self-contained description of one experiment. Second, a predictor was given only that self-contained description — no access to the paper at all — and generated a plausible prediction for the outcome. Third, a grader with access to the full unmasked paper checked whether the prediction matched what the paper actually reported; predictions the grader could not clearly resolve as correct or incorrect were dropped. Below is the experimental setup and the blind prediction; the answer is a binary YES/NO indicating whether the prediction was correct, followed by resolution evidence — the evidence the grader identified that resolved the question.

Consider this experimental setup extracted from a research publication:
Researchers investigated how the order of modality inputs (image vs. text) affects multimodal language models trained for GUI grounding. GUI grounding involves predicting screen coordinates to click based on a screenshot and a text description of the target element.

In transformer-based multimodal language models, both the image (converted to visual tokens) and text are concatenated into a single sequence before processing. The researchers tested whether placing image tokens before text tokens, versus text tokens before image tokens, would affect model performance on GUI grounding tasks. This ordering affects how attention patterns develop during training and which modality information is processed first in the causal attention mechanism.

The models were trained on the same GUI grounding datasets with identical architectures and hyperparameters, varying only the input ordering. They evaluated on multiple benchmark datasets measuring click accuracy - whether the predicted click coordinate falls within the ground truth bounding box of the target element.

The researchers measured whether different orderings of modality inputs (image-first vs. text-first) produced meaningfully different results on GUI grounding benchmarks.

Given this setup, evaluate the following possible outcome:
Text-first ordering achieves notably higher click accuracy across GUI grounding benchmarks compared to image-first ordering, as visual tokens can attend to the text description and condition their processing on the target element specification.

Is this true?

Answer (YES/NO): YES